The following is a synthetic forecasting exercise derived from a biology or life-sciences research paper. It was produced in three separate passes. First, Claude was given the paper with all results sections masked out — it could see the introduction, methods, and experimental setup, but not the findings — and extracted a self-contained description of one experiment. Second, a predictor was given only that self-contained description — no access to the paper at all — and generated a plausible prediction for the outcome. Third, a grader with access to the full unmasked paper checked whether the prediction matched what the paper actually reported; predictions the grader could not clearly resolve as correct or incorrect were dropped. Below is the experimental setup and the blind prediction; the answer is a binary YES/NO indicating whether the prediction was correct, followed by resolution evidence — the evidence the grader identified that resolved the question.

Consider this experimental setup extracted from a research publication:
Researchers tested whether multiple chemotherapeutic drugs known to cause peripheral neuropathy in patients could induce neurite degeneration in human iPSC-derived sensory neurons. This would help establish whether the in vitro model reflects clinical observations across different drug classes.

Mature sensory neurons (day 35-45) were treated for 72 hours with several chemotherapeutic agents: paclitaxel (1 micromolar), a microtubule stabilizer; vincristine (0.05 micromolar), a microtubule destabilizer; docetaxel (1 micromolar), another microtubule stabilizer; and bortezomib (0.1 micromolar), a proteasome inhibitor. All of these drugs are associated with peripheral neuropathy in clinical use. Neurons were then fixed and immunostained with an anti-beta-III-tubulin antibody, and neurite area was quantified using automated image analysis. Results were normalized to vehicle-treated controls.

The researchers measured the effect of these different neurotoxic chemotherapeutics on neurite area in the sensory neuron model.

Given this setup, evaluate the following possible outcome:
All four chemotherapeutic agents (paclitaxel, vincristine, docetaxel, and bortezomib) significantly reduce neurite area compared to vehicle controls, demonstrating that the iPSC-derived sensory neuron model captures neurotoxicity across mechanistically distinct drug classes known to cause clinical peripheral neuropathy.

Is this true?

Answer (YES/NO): YES